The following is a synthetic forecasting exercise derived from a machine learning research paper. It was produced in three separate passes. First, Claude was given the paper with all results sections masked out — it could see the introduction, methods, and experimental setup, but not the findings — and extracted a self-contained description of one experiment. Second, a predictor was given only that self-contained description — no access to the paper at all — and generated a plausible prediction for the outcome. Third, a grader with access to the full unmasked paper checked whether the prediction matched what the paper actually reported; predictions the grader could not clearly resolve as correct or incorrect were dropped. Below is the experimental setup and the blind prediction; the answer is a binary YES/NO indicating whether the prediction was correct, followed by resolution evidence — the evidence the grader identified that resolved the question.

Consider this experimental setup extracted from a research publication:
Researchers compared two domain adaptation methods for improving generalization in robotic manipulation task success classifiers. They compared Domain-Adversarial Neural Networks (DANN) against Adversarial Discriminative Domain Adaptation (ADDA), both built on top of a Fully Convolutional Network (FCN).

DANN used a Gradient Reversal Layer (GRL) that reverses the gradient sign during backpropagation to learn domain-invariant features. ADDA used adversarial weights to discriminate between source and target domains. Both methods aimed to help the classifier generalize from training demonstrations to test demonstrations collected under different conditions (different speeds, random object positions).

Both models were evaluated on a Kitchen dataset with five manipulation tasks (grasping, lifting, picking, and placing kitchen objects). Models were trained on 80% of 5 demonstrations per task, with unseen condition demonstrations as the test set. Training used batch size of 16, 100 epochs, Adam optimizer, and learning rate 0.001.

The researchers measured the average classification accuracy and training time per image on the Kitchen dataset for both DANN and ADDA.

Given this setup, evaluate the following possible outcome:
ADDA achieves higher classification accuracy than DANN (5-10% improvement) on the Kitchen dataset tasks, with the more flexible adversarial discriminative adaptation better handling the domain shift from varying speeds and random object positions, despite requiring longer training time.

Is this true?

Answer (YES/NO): NO